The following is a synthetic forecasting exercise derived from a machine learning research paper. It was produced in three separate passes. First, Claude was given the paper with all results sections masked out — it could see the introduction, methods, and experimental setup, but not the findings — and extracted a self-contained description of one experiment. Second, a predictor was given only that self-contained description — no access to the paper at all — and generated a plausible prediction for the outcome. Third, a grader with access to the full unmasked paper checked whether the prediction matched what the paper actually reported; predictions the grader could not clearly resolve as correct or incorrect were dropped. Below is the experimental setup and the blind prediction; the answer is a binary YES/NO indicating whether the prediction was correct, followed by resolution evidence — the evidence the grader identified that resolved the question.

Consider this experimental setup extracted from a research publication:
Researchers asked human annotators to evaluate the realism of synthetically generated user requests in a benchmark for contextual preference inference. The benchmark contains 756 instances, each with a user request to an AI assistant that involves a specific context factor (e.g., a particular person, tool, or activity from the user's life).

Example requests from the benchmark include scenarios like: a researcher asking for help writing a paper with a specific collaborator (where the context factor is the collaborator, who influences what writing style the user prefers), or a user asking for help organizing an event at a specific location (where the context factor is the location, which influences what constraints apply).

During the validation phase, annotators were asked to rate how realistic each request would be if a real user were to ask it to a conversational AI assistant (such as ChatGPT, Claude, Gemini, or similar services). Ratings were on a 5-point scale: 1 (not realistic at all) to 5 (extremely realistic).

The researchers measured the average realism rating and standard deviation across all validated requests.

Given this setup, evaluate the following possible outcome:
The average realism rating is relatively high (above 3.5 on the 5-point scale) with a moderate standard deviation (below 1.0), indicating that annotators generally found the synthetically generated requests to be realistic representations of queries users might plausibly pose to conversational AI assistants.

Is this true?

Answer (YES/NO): YES